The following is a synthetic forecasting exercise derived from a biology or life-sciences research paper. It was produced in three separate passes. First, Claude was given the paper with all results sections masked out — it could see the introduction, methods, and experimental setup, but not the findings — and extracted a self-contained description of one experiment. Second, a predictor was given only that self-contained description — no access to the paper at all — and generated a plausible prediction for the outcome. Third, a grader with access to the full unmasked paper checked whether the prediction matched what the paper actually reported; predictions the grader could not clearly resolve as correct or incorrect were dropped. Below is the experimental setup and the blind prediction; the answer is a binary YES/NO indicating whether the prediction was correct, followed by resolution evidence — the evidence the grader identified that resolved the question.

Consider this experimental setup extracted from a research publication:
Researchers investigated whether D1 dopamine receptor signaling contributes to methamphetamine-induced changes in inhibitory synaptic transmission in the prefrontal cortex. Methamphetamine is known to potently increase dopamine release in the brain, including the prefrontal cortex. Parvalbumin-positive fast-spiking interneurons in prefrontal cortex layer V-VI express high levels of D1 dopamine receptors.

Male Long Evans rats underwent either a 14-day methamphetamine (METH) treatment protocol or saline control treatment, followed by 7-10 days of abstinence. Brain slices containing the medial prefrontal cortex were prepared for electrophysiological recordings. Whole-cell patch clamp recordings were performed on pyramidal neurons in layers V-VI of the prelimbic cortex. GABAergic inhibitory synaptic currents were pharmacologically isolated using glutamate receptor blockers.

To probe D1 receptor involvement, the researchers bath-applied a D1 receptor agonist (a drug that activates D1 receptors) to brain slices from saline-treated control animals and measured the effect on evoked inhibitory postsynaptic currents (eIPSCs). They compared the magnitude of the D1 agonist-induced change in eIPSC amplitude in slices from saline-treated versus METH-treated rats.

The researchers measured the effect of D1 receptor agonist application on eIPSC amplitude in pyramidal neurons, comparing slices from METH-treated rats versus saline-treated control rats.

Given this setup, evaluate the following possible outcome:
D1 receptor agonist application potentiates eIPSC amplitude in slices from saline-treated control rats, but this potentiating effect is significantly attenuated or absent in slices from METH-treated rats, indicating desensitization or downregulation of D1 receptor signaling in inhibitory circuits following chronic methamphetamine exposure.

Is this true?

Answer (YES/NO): NO